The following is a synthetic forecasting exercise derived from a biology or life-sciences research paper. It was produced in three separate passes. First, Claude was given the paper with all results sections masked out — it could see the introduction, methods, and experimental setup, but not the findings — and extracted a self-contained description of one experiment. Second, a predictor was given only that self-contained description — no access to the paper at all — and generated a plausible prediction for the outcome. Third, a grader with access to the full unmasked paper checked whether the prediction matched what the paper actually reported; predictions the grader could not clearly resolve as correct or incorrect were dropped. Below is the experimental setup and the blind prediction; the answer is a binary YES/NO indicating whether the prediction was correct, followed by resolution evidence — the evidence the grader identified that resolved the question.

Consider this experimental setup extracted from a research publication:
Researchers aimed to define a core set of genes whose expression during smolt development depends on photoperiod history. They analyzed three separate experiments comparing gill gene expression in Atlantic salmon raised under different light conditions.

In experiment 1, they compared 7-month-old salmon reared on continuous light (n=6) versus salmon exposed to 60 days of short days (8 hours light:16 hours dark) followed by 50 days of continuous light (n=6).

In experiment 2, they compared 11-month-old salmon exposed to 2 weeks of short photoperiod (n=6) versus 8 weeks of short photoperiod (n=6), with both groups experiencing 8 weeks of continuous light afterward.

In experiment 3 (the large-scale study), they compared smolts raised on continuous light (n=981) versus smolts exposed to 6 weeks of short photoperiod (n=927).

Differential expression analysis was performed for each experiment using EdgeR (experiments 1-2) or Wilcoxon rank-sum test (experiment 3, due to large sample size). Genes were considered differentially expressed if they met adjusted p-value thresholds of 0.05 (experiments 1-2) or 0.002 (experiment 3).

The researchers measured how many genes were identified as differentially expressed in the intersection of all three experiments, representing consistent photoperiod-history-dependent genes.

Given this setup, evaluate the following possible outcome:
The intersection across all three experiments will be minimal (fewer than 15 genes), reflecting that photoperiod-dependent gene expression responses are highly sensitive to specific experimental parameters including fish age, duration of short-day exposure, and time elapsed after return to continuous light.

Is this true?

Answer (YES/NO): NO